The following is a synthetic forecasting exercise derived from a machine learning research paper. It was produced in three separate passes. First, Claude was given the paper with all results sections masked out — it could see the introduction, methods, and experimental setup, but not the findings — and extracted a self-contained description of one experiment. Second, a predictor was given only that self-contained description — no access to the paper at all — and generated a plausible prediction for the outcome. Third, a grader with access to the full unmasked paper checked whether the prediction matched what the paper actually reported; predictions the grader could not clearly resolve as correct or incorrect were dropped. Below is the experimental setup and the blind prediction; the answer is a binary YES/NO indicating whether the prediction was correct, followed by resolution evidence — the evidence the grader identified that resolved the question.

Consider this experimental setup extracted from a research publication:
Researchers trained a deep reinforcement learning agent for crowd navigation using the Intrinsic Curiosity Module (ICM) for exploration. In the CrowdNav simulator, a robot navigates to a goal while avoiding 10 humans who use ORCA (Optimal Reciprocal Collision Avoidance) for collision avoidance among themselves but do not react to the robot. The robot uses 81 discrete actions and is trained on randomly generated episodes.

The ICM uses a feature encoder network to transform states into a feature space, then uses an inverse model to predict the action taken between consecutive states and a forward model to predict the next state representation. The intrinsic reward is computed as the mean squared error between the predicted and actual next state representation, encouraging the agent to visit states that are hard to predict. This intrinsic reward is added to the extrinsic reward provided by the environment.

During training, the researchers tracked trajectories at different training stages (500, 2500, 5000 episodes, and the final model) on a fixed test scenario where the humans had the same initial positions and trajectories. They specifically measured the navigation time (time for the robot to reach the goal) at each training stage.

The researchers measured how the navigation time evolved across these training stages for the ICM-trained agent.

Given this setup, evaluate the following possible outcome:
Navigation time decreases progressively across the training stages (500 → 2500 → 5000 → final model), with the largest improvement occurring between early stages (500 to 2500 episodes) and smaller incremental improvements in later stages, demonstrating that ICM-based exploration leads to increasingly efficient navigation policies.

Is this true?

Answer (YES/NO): NO